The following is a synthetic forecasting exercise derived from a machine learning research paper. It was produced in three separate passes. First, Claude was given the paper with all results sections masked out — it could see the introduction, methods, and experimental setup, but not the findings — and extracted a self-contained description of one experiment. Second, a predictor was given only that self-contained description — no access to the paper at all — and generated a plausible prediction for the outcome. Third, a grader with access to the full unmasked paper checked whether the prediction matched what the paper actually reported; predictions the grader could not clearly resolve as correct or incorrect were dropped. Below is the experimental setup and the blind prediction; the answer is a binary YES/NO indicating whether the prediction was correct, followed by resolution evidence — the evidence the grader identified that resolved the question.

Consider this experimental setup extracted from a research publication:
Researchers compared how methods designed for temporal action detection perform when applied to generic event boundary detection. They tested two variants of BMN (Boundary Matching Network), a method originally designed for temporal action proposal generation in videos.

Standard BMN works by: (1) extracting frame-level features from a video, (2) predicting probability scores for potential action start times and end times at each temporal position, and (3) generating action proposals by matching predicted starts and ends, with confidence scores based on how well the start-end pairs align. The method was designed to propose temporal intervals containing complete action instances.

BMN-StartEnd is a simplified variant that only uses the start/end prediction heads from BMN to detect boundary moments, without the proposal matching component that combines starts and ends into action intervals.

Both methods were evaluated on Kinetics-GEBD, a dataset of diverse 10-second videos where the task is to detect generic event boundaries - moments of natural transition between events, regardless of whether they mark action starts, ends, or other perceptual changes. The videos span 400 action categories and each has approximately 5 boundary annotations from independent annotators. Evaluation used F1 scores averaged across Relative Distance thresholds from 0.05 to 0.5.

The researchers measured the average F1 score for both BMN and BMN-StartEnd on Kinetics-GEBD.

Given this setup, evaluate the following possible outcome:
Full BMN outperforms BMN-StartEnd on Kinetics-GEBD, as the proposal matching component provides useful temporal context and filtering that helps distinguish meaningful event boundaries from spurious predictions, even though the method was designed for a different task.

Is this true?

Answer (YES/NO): NO